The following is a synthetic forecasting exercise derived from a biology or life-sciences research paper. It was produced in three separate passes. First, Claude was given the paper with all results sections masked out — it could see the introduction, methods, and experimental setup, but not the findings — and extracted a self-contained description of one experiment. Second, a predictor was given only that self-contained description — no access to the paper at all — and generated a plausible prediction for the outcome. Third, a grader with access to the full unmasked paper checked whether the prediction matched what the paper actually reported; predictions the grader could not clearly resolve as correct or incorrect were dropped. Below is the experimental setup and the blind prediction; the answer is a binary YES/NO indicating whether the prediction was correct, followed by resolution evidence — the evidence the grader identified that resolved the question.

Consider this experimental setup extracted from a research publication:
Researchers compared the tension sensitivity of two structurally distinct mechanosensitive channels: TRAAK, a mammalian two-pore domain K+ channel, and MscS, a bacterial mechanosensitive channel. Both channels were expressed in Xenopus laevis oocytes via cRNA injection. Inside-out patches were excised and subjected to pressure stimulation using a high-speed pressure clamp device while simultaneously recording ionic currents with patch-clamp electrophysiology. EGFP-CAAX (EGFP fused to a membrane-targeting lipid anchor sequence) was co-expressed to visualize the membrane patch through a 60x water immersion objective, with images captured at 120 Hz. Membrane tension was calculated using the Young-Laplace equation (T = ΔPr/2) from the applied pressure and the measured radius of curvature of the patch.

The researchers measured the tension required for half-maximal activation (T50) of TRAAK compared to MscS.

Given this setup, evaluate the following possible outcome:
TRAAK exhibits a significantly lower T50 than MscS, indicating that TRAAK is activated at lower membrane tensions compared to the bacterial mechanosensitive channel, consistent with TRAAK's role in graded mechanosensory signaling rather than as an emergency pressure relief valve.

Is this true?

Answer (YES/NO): NO